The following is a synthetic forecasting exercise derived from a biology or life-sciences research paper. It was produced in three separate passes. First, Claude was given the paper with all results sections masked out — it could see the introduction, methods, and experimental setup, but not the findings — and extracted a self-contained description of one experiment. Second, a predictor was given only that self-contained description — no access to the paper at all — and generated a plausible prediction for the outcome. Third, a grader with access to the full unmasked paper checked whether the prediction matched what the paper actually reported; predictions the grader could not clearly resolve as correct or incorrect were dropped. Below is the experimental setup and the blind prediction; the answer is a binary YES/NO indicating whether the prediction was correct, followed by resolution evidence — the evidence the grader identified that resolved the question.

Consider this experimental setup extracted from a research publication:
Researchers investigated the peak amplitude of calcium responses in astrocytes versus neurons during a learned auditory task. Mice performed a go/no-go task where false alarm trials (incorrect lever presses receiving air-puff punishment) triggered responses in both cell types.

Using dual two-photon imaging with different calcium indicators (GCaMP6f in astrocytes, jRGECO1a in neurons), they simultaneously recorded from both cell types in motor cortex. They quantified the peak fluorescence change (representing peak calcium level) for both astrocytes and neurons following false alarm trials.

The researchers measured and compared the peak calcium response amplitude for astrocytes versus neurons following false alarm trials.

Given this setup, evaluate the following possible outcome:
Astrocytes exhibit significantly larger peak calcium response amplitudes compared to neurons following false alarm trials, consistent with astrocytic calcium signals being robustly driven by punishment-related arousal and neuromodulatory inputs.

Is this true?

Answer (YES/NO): YES